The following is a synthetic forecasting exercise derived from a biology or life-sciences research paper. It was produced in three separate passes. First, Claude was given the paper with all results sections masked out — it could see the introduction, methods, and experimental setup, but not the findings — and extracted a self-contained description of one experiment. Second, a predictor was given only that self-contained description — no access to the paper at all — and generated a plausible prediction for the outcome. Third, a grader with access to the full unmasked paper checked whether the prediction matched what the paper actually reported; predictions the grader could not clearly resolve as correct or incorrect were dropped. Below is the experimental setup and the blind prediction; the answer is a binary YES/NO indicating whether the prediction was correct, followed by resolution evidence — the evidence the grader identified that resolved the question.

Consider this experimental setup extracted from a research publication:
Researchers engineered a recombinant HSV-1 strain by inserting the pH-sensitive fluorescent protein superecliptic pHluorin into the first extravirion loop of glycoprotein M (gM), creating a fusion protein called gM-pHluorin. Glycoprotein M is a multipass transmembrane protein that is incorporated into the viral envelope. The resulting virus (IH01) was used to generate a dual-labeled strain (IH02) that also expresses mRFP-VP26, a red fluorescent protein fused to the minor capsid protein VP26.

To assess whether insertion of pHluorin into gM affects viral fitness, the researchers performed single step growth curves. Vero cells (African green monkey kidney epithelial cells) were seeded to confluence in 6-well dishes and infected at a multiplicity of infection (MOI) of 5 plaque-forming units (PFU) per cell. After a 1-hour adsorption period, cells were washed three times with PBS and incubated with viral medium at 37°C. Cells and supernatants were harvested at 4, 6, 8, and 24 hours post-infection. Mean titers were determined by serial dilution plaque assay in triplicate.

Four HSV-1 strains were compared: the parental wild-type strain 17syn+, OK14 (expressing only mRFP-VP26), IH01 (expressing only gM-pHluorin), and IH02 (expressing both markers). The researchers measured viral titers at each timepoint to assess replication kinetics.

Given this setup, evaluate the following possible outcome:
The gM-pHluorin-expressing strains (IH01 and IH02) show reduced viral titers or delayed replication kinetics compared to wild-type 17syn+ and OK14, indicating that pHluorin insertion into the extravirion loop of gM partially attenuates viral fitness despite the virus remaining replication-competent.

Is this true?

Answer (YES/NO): NO